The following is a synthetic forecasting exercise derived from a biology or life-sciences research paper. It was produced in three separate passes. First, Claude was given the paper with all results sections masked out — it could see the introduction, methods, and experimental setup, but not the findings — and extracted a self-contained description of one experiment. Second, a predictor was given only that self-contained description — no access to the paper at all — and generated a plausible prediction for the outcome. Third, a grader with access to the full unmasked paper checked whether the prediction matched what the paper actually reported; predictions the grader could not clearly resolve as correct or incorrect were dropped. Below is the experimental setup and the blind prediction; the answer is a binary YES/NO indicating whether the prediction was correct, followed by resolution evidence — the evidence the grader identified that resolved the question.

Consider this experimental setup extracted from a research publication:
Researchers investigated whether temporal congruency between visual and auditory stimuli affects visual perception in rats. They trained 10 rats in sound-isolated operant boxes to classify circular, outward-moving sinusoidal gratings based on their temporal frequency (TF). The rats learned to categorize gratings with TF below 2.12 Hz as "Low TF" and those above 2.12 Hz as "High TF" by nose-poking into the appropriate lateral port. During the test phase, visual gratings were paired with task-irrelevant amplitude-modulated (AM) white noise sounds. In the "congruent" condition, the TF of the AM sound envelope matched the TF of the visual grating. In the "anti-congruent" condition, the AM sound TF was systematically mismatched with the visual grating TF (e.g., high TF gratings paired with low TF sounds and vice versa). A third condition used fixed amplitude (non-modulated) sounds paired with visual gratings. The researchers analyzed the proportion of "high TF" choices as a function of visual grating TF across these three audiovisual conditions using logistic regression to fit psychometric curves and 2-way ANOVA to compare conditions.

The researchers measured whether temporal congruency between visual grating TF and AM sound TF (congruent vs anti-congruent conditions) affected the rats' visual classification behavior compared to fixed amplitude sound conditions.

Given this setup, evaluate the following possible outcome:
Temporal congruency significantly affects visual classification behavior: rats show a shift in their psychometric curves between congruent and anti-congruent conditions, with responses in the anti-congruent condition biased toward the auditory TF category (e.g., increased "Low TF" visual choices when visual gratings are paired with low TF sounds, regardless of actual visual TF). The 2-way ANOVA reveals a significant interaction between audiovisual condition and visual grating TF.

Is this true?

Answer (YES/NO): NO